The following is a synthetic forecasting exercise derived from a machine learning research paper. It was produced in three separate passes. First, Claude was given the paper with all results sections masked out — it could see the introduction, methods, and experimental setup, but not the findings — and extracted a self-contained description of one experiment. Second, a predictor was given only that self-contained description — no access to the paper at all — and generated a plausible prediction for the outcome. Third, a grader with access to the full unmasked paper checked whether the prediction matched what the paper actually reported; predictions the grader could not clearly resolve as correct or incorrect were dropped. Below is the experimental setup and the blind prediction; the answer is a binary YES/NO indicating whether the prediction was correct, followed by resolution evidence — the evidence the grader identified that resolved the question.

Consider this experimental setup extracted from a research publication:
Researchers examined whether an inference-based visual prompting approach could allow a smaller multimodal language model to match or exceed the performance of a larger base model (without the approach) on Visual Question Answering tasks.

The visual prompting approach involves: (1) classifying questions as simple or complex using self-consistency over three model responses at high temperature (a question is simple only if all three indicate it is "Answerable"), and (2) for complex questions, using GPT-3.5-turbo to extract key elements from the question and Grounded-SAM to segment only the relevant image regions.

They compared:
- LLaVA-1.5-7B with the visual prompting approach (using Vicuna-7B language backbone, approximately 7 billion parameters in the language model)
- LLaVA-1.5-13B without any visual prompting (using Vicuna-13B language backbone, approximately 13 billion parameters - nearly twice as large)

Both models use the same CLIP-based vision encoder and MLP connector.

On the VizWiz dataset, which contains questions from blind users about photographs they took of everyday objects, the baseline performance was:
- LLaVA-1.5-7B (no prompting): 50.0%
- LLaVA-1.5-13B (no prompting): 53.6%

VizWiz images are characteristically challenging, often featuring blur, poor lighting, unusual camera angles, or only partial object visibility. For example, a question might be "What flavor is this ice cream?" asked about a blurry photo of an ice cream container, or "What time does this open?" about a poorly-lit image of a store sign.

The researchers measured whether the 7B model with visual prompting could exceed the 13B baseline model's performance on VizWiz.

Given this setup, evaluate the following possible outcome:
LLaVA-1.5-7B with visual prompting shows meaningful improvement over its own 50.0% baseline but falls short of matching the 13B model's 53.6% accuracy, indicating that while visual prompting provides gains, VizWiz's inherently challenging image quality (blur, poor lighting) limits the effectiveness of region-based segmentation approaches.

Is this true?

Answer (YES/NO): NO